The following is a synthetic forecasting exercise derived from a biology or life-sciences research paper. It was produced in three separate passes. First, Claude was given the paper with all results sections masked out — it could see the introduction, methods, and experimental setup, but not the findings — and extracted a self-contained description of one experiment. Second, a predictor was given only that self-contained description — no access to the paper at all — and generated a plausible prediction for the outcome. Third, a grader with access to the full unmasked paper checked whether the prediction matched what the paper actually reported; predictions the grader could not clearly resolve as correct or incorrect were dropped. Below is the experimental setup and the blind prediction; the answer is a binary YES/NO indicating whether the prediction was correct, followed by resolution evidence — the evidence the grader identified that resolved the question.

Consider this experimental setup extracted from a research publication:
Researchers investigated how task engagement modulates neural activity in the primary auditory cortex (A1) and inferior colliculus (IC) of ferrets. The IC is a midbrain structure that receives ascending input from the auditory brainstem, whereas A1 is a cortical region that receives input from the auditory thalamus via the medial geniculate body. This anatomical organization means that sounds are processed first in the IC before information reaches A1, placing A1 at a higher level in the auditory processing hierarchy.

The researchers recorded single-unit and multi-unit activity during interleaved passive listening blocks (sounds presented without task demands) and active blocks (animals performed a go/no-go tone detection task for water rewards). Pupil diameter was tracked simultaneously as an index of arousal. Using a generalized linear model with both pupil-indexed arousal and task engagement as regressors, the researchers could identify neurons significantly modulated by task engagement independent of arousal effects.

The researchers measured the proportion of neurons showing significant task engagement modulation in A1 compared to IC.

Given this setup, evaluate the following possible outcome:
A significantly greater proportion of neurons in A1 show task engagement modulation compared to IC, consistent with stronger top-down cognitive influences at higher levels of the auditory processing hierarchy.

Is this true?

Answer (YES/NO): NO